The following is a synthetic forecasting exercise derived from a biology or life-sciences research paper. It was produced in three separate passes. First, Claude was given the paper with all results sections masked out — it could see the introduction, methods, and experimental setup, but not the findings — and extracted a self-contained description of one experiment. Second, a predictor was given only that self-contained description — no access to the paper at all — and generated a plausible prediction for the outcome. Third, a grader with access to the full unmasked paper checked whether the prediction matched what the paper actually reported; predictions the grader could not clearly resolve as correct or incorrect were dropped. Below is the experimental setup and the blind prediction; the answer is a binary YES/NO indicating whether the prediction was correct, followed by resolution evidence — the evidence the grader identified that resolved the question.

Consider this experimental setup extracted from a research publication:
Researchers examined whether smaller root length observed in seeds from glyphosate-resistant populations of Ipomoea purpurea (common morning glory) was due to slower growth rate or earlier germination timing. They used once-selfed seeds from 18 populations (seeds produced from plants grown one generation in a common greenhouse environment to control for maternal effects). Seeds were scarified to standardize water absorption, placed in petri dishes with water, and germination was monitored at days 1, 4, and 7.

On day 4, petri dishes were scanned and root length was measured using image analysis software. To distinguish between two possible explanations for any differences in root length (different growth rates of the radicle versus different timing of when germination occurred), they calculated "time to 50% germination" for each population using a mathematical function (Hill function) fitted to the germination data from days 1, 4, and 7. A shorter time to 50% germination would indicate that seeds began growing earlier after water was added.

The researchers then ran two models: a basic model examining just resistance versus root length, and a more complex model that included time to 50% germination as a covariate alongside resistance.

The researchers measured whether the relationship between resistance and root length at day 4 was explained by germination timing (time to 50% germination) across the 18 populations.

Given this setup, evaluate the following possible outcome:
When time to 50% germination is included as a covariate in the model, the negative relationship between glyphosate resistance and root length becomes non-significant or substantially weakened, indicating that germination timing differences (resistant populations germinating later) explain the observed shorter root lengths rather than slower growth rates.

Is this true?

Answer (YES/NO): YES